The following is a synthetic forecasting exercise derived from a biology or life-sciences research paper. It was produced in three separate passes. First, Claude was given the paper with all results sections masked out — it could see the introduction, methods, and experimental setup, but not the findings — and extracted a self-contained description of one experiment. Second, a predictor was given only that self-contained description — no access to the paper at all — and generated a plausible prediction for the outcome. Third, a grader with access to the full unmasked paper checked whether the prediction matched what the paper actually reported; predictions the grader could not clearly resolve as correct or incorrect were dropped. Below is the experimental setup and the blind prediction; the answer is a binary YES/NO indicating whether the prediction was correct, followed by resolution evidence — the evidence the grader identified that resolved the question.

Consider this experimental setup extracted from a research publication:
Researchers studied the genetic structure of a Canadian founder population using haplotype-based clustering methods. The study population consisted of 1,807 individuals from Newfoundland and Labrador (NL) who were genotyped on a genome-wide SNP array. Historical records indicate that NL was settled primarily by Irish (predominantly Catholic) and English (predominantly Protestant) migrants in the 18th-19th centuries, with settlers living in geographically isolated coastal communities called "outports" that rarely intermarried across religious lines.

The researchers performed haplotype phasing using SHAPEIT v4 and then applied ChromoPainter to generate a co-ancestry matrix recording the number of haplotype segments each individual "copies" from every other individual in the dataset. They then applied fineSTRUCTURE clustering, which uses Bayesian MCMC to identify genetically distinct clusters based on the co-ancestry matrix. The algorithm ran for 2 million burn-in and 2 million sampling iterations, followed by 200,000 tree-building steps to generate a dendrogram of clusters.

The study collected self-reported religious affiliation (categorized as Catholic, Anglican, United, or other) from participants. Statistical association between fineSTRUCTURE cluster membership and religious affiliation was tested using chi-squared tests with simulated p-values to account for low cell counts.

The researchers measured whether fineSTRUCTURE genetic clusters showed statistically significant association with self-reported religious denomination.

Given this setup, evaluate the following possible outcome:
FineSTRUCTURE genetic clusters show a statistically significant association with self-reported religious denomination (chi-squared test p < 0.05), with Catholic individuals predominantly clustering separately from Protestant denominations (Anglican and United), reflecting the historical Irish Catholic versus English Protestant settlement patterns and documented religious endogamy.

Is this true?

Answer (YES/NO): YES